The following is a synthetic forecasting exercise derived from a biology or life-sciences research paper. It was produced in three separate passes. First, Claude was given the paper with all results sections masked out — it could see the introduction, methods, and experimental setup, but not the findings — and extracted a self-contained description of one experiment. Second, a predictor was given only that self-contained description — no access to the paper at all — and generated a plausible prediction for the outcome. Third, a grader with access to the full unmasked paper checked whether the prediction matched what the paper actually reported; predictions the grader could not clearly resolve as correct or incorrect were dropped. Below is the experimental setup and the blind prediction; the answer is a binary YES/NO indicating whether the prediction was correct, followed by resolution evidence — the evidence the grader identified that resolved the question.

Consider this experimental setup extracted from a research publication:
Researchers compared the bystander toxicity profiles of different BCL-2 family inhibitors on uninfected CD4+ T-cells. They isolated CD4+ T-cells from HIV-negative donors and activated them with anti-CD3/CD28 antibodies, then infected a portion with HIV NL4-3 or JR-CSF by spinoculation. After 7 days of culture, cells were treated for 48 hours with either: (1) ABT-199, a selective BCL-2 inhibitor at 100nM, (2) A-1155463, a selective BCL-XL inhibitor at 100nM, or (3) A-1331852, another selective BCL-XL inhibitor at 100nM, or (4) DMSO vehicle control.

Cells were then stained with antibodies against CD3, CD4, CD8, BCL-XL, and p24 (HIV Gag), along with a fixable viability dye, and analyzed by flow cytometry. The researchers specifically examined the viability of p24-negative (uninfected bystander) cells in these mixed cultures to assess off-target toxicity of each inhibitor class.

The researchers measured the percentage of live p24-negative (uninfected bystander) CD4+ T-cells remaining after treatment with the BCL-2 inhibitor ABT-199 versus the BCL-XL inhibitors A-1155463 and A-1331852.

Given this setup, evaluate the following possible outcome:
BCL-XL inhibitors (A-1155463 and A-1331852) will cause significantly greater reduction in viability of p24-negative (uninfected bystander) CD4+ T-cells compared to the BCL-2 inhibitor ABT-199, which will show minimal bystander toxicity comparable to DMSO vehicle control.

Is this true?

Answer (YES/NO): NO